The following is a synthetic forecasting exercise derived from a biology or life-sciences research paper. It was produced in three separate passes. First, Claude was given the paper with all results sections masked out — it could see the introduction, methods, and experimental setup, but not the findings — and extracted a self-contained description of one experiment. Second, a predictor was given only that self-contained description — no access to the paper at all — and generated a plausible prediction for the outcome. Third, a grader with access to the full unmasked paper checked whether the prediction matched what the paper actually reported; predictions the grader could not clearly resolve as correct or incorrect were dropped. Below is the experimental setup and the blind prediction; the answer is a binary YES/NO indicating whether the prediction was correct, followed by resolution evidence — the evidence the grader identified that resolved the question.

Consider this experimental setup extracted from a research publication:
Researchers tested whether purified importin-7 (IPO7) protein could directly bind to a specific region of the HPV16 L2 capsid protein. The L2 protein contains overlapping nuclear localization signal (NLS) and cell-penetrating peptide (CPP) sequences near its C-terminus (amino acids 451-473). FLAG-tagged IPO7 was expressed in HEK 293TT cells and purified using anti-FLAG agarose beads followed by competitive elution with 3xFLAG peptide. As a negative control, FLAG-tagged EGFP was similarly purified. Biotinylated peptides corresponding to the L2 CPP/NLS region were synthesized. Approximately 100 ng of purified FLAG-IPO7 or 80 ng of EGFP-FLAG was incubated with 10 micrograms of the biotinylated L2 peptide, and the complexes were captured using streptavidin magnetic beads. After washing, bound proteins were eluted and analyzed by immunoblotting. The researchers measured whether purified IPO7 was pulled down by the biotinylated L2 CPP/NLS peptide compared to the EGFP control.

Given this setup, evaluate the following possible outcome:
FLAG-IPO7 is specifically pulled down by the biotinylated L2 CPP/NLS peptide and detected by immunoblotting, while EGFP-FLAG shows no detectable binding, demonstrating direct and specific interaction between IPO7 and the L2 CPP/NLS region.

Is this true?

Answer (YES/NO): YES